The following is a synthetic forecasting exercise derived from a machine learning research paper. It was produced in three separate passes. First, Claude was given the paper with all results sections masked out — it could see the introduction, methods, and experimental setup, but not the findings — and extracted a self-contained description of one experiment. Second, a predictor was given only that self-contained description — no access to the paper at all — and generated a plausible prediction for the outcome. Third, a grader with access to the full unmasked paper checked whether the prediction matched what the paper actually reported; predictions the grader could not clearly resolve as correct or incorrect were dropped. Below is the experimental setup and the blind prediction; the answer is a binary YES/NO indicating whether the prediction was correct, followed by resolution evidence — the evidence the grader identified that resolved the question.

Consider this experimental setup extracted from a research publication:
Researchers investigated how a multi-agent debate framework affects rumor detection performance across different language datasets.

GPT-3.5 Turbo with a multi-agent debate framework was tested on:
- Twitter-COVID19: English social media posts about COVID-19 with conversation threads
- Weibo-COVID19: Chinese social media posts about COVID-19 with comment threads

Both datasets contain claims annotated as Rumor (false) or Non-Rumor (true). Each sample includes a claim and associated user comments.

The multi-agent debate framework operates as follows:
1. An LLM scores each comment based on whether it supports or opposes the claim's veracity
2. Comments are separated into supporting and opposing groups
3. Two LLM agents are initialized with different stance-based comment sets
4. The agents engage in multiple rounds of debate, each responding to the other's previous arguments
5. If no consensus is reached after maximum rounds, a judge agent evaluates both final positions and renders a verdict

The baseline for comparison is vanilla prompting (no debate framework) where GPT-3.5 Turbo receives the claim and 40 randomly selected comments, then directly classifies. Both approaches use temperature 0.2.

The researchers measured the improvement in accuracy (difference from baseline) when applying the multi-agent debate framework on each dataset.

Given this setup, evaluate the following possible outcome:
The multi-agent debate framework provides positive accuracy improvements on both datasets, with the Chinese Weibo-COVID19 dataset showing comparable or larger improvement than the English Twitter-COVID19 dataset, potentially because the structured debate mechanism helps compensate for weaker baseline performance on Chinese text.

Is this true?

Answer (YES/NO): NO